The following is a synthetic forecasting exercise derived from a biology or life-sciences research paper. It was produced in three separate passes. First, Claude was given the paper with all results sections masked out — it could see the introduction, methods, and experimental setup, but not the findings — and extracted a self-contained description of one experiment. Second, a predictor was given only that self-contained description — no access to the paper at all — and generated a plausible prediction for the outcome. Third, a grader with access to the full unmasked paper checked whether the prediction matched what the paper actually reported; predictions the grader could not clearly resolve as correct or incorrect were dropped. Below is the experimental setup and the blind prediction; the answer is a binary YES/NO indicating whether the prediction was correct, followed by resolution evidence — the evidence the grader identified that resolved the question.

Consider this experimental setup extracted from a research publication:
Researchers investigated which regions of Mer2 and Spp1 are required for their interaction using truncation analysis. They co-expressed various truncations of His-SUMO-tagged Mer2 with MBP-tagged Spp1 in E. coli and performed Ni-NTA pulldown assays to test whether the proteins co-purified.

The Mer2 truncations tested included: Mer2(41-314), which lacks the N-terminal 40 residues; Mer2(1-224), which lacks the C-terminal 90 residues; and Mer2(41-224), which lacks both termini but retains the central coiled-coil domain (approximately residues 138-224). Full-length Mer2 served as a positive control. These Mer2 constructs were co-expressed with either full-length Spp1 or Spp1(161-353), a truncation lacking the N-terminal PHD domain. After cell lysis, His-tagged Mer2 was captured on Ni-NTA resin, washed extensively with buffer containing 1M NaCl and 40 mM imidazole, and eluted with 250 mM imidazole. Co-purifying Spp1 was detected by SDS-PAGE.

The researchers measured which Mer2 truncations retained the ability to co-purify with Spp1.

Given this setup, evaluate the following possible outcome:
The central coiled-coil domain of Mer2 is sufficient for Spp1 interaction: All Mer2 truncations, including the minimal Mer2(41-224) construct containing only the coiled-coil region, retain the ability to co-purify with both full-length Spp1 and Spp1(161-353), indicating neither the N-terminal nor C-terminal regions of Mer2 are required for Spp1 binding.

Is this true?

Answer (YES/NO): YES